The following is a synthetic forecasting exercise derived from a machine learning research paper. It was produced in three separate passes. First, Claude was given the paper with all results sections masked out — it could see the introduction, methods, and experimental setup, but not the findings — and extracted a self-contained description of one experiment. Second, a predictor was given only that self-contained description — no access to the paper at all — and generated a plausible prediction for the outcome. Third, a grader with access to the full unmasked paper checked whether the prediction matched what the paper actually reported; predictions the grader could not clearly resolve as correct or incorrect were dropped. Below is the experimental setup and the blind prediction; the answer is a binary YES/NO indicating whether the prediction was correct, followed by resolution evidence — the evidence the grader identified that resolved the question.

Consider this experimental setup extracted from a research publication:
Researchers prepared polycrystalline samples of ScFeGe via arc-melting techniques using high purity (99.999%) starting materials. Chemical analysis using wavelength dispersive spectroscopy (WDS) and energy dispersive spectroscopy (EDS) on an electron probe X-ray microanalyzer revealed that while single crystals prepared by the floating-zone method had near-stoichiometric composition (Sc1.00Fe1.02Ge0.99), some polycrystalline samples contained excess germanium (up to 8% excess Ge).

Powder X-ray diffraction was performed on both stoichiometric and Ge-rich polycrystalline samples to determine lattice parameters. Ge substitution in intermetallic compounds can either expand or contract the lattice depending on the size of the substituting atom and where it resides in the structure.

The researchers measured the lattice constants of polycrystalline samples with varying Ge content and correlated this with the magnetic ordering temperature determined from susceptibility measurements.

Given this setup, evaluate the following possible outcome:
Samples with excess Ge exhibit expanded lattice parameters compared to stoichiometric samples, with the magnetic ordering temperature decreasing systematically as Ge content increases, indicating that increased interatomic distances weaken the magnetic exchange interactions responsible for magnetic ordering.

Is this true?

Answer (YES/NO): NO